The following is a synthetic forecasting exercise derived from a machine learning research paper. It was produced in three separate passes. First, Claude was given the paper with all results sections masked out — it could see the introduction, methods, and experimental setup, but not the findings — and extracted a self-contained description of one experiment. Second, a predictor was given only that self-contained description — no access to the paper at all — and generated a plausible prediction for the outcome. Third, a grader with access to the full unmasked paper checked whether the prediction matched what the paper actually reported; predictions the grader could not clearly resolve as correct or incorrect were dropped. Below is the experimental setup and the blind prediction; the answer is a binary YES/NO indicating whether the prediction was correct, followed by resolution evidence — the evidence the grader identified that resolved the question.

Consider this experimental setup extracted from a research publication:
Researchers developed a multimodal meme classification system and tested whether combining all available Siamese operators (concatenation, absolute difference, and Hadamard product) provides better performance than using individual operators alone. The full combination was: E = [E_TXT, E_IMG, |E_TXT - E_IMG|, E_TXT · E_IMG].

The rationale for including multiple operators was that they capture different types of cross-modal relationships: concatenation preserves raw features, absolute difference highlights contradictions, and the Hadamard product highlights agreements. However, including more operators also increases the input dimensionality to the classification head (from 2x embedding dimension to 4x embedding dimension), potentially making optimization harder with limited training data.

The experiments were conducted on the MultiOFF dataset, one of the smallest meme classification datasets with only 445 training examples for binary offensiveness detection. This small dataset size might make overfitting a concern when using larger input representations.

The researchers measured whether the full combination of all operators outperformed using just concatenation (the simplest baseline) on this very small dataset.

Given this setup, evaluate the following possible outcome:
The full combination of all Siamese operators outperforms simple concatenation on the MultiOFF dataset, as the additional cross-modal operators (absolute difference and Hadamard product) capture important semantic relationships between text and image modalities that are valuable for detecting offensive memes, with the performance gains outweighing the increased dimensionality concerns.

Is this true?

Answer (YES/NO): YES